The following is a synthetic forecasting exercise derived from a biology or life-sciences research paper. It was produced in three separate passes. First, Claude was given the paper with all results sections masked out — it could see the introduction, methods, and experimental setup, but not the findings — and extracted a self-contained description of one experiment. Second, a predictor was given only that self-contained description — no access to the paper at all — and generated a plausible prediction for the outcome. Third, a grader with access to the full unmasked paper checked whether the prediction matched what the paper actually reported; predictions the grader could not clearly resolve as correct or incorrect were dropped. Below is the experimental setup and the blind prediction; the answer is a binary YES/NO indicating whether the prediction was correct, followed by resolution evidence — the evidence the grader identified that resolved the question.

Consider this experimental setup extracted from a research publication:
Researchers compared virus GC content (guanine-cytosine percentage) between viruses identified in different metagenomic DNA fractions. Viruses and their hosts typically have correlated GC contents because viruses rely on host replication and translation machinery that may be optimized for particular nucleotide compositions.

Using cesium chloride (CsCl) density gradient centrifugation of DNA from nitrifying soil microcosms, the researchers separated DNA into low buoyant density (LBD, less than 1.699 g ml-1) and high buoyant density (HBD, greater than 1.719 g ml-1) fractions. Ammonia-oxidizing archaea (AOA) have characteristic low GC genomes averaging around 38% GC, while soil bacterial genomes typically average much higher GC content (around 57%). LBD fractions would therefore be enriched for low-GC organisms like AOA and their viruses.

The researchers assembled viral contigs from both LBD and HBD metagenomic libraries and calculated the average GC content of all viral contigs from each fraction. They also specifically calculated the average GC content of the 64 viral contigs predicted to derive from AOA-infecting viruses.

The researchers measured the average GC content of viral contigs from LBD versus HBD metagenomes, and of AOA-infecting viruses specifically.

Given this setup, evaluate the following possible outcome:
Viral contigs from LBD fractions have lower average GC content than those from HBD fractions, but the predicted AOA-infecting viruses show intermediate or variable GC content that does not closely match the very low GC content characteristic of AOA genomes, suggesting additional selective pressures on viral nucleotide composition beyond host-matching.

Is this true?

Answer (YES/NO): NO